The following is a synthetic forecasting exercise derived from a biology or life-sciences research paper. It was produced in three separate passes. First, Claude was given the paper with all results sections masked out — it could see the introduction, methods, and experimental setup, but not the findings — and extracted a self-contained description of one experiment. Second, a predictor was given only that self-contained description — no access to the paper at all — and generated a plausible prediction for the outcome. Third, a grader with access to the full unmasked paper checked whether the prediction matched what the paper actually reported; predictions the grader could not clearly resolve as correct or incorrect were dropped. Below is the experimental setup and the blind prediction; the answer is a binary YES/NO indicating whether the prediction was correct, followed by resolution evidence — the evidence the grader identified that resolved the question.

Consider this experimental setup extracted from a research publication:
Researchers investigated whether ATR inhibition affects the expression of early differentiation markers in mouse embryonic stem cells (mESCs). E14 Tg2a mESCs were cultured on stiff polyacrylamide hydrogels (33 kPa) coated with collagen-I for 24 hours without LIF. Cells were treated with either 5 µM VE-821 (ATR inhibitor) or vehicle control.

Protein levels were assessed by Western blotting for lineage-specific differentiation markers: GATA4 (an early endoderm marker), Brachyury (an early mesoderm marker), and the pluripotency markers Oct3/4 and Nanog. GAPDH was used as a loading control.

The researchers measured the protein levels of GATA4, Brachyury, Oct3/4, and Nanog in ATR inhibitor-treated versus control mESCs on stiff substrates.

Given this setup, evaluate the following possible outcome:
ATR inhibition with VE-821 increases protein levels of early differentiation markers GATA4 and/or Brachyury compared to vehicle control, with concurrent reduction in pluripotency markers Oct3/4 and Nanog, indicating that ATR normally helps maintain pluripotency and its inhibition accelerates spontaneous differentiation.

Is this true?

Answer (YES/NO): NO